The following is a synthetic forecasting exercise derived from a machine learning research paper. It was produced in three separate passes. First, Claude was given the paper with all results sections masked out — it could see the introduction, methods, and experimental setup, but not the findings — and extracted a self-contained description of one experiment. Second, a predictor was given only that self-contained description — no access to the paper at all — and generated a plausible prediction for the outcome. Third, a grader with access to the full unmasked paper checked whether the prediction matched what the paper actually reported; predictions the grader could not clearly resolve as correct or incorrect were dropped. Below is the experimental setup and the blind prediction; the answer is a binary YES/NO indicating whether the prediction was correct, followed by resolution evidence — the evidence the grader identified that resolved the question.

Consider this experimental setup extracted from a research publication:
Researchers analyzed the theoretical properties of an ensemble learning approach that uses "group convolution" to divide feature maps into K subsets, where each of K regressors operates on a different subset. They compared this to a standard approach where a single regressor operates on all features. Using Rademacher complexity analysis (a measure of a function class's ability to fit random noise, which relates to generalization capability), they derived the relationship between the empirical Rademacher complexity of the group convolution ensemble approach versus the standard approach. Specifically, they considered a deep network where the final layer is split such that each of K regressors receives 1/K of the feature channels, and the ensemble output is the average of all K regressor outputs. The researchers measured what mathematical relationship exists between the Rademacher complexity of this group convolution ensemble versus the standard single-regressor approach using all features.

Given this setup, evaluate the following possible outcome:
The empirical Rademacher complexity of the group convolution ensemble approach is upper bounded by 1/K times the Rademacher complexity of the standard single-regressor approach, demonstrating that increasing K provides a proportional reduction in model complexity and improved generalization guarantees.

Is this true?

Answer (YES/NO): YES